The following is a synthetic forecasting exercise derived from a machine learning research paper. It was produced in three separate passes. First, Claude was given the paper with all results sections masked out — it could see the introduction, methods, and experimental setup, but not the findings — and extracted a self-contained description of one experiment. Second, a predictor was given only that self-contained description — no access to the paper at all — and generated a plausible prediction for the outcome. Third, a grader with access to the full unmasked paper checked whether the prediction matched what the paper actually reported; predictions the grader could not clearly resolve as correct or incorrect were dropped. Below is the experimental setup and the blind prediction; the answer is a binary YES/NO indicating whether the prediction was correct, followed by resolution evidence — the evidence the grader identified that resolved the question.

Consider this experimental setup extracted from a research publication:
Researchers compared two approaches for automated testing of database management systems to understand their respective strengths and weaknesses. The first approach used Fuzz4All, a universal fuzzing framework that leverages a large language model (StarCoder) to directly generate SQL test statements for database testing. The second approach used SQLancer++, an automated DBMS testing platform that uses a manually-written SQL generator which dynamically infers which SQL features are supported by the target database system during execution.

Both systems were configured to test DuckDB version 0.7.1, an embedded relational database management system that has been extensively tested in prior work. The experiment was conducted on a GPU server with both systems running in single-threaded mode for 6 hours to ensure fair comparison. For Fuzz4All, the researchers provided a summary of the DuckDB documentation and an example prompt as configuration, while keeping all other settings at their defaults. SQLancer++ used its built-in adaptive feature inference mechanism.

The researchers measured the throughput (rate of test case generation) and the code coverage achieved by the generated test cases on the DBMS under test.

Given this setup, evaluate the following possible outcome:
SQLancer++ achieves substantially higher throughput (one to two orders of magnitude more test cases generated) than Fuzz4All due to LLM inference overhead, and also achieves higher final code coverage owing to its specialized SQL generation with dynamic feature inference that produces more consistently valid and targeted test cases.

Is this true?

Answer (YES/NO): NO